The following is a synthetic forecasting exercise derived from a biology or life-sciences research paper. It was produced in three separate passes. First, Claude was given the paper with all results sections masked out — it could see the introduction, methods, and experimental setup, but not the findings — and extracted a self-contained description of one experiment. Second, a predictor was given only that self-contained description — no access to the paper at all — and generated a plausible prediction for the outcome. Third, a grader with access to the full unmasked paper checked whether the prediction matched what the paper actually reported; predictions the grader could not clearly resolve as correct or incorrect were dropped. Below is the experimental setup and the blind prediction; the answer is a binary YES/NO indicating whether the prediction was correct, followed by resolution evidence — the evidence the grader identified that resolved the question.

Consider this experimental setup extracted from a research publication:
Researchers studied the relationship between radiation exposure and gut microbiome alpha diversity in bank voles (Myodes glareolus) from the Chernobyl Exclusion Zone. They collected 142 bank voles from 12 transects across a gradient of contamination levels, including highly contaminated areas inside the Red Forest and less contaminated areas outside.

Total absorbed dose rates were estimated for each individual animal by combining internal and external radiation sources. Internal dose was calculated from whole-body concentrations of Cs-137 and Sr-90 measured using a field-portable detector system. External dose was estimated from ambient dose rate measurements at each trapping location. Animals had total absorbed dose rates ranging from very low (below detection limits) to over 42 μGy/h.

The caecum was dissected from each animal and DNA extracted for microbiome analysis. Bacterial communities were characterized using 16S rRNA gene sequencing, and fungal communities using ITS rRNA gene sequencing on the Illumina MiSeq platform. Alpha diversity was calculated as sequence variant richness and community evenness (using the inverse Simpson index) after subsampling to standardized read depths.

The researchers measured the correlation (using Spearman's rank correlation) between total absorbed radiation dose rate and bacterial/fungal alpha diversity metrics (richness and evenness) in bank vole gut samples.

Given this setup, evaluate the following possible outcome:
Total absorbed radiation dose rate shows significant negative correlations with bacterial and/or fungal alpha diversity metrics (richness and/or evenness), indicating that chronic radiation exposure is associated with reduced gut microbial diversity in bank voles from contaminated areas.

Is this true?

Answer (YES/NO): NO